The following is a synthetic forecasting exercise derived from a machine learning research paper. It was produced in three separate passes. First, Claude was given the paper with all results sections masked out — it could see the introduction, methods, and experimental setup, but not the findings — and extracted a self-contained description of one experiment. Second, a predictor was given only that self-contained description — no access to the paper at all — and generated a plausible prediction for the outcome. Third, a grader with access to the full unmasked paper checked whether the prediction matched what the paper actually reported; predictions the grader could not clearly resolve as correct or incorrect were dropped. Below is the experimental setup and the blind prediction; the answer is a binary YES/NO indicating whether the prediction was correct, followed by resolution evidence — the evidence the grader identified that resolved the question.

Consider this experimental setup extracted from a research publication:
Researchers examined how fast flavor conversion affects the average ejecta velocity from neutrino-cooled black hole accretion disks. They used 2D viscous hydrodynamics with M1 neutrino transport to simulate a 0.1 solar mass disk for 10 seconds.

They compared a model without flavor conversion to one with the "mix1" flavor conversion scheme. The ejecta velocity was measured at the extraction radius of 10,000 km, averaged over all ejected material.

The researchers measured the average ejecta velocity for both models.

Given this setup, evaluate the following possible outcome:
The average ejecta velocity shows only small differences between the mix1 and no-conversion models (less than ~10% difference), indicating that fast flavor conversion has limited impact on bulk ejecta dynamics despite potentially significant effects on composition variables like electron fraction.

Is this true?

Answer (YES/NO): NO